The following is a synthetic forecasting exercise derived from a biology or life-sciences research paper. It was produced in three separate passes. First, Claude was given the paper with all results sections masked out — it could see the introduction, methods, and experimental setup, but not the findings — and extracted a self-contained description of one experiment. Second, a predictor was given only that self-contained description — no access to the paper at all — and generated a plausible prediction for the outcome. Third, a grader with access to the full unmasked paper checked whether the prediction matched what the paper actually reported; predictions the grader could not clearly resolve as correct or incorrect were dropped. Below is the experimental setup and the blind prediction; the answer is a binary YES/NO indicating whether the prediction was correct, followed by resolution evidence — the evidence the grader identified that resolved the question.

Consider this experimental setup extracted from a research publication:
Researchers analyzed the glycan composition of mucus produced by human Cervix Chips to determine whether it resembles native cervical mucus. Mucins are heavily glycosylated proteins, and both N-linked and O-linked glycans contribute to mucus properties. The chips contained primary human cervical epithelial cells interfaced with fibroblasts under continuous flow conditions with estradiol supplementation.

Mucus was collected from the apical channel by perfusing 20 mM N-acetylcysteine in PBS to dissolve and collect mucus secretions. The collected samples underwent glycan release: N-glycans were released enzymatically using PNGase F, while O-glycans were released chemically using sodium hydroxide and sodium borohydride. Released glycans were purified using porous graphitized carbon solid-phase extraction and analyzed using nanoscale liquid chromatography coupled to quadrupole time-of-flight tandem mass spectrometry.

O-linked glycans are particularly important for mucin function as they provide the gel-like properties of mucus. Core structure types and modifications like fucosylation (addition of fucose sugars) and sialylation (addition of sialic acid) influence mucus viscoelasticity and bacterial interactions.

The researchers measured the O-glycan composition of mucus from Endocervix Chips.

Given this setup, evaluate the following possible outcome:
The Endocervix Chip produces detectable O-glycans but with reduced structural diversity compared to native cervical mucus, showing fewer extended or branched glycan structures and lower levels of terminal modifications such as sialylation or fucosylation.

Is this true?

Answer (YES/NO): NO